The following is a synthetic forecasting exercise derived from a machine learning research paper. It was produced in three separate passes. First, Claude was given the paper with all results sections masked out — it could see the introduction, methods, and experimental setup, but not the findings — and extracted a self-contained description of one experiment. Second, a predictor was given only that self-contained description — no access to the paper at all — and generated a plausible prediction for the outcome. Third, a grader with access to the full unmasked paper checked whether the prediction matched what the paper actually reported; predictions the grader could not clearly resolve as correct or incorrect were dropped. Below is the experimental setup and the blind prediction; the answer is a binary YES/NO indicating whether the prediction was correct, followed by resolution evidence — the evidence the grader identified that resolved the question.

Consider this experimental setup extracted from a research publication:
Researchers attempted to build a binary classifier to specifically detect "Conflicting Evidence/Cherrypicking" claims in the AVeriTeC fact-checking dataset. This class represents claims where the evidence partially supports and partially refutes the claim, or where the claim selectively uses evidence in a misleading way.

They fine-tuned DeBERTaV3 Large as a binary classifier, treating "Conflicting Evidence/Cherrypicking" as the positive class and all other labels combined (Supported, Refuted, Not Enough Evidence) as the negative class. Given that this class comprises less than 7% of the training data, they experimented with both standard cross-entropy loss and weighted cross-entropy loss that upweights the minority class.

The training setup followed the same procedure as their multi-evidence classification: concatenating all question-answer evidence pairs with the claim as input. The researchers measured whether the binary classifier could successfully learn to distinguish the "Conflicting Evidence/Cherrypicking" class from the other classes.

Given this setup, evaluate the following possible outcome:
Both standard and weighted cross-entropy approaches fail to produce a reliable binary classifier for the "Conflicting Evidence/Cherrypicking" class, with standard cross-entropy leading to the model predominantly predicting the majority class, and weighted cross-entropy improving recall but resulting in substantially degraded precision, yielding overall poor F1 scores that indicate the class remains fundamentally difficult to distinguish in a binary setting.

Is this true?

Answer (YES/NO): NO